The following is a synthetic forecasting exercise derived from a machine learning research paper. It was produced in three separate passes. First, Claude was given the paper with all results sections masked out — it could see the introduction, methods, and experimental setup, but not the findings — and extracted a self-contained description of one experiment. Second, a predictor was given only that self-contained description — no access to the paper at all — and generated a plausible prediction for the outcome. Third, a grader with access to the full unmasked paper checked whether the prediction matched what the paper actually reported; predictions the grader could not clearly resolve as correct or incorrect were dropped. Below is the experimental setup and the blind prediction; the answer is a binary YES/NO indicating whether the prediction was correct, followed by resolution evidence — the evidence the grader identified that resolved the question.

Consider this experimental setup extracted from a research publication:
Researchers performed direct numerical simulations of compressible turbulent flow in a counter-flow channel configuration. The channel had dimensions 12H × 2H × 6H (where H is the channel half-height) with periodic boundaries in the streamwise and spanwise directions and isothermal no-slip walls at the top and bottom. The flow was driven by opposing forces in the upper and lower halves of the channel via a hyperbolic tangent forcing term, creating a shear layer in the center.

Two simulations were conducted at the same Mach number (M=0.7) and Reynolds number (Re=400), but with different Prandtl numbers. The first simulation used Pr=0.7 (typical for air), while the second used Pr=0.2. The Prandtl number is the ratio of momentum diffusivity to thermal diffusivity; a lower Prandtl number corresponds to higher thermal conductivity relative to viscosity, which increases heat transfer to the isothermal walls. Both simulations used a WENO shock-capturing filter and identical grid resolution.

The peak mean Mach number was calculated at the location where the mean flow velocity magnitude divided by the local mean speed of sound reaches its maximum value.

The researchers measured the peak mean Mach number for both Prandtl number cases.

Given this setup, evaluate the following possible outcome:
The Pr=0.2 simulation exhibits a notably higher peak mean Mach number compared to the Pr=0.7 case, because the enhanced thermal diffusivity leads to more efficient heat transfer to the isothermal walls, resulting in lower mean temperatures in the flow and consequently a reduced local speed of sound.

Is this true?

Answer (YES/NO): YES